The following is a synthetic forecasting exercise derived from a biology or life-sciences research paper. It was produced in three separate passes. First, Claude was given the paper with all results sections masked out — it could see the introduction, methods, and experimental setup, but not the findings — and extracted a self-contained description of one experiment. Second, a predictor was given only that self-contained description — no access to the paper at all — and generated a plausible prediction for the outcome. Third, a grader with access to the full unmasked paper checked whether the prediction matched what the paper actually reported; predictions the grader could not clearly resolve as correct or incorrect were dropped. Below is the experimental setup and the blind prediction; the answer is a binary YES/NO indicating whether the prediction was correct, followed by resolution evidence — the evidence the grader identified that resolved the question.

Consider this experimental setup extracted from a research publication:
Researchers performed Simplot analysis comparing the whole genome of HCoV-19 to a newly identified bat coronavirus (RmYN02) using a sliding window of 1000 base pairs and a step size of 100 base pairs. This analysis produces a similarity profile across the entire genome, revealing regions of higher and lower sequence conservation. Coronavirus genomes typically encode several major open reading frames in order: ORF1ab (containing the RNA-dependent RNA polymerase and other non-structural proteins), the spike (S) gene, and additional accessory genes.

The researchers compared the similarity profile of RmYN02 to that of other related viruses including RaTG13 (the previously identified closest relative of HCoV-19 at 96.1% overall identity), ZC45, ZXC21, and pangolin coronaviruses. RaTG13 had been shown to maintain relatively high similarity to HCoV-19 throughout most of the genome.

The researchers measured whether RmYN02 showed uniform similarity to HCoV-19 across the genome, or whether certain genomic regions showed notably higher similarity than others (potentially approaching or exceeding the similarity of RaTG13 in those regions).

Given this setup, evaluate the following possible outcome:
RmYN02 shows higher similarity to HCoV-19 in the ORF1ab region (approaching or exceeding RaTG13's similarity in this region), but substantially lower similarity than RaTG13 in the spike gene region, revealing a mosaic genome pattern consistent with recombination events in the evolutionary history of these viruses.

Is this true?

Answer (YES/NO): YES